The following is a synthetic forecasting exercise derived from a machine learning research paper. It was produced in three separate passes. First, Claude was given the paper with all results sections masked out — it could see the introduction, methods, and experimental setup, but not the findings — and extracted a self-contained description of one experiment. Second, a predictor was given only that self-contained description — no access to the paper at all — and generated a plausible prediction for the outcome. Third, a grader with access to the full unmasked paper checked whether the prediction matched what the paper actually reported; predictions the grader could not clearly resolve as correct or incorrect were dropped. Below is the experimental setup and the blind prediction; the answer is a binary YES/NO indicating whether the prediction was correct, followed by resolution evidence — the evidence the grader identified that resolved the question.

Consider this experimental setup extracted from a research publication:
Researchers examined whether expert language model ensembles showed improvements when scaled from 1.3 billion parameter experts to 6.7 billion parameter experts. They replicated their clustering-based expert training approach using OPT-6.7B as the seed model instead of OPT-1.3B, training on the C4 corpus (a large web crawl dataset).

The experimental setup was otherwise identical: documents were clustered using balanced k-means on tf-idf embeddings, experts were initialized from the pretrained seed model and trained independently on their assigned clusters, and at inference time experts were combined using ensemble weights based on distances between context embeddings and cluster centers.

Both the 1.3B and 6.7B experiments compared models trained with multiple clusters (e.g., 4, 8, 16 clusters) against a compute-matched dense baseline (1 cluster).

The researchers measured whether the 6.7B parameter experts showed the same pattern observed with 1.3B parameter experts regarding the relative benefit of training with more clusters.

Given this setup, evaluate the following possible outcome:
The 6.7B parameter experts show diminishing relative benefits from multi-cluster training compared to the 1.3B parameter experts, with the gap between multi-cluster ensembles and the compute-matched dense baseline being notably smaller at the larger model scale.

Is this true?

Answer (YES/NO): YES